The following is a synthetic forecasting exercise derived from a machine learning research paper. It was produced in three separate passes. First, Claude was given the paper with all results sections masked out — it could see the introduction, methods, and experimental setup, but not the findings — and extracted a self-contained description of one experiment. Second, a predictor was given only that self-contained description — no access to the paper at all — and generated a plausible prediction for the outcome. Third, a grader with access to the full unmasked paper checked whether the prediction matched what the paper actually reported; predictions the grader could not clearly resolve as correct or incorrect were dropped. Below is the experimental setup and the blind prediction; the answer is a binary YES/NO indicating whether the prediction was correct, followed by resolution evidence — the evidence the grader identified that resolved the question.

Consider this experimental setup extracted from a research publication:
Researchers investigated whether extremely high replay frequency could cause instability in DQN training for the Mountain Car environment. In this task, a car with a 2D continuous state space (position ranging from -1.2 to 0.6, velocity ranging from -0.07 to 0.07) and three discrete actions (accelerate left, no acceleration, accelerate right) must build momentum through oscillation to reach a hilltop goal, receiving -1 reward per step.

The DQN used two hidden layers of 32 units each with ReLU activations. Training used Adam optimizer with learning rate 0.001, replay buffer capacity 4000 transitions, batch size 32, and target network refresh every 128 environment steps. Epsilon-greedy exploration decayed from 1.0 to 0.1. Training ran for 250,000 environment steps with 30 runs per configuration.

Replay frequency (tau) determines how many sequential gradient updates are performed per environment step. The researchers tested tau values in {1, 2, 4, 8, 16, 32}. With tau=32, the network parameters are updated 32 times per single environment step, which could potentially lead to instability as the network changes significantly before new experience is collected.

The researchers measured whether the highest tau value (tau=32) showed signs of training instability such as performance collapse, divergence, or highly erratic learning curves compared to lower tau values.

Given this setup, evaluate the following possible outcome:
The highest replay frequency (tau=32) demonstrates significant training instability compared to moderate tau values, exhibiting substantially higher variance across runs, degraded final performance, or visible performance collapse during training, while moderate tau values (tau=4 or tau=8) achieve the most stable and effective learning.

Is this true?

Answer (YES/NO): NO